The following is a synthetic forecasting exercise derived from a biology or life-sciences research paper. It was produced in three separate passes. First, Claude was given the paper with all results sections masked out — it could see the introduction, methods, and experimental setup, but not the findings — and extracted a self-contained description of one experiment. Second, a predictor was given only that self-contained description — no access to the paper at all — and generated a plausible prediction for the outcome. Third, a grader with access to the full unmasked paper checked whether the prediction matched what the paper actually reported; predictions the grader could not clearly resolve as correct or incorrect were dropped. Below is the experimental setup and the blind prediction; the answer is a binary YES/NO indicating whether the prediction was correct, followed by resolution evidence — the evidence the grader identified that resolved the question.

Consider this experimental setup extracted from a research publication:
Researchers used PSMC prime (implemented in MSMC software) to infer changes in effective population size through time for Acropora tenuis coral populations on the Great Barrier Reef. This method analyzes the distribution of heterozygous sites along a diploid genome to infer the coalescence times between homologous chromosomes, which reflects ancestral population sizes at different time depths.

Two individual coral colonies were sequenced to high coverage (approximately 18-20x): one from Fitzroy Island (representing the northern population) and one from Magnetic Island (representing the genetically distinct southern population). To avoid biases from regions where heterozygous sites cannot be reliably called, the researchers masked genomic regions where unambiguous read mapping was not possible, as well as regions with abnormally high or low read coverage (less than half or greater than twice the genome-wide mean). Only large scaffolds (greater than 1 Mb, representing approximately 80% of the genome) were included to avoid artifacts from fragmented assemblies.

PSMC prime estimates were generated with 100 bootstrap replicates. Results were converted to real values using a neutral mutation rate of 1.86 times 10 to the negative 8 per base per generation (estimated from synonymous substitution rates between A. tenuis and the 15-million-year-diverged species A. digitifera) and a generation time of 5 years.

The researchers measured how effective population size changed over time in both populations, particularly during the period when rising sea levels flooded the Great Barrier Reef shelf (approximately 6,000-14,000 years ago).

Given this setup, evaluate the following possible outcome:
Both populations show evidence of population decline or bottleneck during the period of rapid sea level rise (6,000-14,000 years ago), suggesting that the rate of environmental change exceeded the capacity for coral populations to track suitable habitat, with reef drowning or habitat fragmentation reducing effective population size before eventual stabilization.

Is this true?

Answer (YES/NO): NO